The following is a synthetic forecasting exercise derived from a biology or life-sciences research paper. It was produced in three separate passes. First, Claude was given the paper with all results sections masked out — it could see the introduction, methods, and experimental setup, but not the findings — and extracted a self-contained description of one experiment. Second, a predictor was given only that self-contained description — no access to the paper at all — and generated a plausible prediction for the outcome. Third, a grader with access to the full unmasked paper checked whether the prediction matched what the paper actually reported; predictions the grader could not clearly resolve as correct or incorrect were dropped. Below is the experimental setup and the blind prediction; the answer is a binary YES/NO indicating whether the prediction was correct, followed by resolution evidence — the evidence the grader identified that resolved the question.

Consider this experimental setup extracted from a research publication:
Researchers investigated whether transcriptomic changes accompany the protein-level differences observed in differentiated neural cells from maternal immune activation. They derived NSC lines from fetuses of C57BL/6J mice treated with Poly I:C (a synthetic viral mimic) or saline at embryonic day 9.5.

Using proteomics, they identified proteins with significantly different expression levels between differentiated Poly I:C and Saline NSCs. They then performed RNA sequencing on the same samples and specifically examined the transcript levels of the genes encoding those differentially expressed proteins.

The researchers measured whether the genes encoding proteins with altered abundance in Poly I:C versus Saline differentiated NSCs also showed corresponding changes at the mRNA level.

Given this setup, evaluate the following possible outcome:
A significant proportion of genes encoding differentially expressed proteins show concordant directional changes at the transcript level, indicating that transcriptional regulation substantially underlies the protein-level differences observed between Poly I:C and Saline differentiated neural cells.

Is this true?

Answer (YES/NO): NO